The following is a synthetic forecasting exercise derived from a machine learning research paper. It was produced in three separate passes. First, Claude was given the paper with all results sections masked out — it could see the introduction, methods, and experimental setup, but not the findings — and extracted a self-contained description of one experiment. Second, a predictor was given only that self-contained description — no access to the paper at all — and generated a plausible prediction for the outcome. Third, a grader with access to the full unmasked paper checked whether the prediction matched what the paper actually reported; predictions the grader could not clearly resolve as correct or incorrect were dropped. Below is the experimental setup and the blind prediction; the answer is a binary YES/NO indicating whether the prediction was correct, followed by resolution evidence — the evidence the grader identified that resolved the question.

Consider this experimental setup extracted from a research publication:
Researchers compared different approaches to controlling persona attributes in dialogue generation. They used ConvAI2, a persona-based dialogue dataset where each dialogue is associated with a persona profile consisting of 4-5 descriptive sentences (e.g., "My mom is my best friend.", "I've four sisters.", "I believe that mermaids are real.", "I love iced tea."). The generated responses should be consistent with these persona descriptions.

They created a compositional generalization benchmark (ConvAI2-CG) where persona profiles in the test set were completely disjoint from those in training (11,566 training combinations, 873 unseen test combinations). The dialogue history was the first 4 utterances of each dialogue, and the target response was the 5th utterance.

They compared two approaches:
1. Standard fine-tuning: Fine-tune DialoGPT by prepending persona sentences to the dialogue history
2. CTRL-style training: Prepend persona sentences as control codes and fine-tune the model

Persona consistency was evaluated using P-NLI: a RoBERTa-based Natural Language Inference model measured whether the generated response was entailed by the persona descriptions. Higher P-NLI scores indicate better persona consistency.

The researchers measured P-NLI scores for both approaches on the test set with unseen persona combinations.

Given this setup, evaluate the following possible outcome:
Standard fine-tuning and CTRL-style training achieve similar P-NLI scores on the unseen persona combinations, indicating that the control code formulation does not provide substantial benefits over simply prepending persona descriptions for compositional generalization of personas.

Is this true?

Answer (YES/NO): NO